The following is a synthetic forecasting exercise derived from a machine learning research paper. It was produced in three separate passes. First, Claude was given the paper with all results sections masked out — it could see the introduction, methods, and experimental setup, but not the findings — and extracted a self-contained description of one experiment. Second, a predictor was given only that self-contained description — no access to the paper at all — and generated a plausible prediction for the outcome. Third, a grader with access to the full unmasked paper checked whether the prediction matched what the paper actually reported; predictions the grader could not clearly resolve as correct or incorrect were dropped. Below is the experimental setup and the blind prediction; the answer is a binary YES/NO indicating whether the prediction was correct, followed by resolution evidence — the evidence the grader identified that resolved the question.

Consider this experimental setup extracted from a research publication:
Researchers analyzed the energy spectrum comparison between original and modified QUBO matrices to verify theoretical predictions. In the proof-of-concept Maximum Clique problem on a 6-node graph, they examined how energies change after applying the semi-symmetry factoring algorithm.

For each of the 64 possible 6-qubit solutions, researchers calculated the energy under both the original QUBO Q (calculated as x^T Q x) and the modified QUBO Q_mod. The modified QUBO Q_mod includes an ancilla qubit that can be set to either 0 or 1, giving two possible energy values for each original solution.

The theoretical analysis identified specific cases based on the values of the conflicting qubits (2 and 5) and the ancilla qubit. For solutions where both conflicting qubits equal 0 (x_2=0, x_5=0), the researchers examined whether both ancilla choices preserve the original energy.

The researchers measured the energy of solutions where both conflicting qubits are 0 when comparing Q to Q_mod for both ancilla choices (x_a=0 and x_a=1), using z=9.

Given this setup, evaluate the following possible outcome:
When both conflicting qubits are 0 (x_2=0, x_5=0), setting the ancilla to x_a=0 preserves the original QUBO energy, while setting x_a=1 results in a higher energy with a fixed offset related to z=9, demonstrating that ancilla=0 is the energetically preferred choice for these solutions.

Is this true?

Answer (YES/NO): YES